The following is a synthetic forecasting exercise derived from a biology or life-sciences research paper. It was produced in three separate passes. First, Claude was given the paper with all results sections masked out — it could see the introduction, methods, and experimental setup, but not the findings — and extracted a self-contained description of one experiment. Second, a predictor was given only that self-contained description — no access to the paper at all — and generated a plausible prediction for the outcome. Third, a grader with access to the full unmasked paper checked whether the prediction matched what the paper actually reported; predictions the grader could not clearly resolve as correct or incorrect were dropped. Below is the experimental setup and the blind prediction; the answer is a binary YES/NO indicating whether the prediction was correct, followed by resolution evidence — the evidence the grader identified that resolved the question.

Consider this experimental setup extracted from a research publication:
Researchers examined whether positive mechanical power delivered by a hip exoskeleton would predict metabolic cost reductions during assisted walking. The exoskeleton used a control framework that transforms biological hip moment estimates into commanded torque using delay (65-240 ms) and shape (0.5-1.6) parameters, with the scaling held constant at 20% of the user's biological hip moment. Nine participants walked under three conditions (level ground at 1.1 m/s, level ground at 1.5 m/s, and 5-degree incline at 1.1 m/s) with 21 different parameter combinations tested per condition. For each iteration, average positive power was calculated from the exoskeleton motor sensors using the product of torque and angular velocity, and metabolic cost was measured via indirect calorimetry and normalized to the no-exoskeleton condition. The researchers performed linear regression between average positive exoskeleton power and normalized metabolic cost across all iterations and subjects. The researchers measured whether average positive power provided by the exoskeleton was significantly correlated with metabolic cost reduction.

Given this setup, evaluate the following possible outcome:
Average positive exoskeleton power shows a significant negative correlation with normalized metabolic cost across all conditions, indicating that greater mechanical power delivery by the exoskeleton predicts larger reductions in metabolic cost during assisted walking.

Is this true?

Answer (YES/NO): YES